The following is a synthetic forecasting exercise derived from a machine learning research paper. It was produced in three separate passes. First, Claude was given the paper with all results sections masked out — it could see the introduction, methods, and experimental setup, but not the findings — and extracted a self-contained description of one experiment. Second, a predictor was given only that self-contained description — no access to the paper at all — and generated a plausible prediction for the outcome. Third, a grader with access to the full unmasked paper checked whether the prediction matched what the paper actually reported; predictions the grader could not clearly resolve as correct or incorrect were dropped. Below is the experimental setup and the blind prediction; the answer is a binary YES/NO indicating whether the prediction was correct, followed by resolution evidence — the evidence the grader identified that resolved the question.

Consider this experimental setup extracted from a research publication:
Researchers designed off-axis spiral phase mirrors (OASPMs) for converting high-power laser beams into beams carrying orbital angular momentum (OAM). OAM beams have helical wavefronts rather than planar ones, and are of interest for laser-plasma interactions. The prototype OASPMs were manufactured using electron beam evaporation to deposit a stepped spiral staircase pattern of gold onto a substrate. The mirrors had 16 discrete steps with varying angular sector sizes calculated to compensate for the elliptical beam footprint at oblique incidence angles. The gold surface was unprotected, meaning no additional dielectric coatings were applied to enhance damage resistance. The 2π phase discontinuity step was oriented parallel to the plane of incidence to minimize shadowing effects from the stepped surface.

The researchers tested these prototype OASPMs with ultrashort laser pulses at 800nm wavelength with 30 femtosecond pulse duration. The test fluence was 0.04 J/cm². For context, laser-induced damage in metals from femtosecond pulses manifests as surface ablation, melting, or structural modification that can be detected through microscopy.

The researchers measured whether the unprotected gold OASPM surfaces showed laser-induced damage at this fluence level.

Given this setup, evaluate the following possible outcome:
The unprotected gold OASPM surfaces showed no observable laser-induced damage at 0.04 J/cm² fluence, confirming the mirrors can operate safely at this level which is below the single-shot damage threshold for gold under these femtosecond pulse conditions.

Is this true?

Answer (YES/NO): YES